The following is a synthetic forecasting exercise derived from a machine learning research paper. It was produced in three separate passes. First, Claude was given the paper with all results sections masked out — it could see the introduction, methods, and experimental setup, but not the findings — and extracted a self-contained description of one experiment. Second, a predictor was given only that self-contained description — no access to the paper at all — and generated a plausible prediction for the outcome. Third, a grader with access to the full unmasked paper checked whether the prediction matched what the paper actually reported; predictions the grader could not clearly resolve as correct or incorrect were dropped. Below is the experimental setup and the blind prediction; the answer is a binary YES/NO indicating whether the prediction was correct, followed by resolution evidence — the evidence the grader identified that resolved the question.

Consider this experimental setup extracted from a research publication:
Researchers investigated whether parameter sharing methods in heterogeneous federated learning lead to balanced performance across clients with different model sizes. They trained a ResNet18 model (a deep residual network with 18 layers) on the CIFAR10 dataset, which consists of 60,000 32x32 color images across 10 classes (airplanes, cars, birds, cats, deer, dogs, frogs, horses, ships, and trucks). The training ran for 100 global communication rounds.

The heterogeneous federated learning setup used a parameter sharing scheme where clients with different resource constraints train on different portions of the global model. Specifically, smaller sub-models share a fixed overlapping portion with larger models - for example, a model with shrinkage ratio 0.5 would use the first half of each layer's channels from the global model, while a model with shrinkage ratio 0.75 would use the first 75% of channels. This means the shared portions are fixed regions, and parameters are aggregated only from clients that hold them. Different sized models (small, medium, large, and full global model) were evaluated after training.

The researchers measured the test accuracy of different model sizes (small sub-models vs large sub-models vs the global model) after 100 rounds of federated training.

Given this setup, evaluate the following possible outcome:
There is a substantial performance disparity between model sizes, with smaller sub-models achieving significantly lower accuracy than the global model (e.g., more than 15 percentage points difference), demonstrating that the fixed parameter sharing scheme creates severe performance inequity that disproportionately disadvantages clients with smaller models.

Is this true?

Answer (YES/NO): NO